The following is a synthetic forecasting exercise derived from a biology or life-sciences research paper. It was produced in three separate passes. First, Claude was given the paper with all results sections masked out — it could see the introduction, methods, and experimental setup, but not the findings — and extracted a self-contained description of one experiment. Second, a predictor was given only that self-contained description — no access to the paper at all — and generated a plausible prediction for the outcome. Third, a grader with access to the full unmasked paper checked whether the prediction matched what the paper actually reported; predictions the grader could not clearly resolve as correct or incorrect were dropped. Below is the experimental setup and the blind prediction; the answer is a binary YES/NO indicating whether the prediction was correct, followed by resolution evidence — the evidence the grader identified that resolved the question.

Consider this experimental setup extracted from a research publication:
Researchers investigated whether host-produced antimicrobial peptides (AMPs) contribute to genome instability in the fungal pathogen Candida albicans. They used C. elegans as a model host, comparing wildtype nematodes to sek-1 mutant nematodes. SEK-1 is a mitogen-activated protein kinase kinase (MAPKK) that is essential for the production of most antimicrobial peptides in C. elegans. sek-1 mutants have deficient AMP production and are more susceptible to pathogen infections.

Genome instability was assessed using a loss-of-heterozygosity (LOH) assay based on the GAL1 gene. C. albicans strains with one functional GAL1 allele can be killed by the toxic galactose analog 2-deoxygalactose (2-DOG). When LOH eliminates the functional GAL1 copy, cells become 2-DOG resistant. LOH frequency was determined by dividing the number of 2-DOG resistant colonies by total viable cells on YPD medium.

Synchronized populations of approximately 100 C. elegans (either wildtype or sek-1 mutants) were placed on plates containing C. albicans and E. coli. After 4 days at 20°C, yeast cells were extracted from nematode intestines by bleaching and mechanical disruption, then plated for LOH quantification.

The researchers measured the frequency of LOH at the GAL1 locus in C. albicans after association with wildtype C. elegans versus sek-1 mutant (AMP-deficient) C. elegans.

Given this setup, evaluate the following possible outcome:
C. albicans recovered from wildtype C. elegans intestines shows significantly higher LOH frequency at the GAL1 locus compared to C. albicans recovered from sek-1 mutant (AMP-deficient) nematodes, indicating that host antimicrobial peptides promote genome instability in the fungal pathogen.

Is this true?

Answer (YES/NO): YES